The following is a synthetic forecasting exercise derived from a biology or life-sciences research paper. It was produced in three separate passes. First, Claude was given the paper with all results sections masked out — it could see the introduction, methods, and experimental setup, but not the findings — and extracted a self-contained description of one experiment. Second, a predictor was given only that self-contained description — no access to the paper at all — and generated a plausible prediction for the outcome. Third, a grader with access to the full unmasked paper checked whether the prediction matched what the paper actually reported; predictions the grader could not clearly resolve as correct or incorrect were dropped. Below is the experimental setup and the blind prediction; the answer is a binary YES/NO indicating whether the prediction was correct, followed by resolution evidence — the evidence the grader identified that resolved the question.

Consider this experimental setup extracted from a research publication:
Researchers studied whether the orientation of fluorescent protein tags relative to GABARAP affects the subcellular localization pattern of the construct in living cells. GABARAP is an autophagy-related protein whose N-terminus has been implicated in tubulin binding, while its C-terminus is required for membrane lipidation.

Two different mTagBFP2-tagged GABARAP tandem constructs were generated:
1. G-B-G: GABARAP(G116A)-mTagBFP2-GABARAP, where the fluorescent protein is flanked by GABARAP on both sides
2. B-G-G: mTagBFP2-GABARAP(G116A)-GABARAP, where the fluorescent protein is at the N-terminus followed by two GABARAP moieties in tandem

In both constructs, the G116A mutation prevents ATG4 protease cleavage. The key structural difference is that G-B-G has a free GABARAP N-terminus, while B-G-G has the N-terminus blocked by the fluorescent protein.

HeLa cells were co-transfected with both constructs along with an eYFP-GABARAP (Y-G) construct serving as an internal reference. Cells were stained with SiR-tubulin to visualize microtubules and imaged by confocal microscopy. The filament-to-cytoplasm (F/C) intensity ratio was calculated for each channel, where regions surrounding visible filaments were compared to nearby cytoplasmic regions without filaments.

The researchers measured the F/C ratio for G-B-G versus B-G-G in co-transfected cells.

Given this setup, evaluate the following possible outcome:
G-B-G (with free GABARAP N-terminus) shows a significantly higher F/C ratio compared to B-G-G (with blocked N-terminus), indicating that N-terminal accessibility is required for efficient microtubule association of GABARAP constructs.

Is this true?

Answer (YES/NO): NO